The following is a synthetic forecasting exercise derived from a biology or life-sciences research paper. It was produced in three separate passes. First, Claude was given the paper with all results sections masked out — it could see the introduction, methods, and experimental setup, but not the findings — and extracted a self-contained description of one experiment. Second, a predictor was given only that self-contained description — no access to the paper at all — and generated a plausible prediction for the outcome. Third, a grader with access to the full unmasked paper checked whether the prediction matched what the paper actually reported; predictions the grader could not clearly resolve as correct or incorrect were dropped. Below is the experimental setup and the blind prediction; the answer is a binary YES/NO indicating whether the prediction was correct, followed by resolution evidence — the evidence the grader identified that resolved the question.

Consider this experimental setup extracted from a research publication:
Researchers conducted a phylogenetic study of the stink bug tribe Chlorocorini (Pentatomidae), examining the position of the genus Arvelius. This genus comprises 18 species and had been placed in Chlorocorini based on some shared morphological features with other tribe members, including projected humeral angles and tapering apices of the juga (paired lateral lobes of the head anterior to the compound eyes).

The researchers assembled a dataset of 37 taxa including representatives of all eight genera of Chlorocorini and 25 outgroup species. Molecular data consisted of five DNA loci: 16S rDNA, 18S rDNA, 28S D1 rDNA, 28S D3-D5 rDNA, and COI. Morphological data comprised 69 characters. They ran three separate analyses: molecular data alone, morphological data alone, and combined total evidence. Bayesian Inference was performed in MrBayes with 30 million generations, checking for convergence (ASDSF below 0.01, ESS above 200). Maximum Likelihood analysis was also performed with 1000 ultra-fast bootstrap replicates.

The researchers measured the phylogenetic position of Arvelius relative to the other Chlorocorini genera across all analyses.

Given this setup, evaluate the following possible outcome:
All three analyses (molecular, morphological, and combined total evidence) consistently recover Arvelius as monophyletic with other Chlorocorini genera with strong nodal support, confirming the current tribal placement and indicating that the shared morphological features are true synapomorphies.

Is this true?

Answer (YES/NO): NO